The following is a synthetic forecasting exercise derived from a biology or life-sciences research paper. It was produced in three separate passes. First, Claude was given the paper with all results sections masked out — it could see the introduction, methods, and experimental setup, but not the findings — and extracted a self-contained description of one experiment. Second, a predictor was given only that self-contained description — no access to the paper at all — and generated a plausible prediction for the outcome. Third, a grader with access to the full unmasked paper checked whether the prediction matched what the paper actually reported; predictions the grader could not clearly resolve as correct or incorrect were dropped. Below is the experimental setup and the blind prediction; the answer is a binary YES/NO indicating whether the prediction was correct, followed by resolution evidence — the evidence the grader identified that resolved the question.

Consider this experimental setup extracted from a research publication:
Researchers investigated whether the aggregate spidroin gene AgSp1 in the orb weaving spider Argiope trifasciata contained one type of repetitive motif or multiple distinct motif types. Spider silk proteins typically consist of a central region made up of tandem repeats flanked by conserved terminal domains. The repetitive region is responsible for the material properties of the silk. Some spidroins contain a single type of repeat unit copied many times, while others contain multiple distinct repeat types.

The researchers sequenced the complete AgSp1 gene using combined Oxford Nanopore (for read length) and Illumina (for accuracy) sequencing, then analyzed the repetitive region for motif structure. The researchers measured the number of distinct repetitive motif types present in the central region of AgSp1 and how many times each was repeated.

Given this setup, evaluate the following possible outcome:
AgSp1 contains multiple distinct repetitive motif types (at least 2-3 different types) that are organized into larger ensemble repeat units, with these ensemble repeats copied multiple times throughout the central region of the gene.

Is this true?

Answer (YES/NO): NO